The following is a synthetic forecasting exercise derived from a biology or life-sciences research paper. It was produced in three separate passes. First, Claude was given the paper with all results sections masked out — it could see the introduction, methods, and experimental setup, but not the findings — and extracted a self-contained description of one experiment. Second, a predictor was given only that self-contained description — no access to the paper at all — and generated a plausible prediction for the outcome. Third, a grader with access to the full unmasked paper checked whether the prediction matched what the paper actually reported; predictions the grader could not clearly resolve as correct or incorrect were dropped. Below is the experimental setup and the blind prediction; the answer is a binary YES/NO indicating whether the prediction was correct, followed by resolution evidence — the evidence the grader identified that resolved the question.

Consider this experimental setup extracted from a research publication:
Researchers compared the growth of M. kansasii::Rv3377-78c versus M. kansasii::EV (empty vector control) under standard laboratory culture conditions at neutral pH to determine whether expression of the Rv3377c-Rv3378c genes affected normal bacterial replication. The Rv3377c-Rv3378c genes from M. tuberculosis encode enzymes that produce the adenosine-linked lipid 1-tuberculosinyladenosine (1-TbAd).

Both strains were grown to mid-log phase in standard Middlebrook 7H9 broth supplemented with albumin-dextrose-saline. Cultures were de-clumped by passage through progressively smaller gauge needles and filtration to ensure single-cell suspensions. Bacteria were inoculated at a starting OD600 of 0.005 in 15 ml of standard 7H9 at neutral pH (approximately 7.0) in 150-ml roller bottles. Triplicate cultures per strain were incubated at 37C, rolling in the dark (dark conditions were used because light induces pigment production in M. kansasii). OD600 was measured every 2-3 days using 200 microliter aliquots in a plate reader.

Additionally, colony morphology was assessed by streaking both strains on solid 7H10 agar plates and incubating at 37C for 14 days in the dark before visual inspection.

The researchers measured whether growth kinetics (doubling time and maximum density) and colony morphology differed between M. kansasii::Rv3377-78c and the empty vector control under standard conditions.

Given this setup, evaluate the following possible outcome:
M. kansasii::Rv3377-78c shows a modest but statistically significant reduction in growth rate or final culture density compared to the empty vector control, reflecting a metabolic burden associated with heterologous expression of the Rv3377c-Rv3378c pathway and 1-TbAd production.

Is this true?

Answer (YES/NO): NO